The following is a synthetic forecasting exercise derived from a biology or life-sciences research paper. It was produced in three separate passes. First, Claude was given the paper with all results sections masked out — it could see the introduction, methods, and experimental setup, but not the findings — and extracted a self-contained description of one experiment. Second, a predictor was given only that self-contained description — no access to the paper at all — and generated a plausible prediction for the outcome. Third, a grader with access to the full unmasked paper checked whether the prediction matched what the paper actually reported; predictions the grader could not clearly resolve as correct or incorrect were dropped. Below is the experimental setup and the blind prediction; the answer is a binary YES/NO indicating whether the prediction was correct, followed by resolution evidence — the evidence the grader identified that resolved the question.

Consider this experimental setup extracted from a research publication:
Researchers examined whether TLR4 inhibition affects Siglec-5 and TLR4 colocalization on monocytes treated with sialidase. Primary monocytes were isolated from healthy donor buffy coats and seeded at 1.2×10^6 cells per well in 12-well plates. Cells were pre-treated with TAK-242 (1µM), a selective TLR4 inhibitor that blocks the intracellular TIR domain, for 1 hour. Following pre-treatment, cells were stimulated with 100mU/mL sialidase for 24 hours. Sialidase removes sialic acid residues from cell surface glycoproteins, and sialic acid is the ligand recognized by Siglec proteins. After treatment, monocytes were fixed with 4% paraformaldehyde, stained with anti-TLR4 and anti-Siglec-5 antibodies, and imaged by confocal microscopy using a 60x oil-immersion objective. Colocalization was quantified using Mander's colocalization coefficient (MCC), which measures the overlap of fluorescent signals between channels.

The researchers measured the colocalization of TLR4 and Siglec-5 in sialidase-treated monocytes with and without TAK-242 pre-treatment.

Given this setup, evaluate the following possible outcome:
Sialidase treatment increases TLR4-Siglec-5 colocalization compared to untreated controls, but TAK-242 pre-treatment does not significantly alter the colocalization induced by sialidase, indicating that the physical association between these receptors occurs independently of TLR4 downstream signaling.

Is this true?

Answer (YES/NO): NO